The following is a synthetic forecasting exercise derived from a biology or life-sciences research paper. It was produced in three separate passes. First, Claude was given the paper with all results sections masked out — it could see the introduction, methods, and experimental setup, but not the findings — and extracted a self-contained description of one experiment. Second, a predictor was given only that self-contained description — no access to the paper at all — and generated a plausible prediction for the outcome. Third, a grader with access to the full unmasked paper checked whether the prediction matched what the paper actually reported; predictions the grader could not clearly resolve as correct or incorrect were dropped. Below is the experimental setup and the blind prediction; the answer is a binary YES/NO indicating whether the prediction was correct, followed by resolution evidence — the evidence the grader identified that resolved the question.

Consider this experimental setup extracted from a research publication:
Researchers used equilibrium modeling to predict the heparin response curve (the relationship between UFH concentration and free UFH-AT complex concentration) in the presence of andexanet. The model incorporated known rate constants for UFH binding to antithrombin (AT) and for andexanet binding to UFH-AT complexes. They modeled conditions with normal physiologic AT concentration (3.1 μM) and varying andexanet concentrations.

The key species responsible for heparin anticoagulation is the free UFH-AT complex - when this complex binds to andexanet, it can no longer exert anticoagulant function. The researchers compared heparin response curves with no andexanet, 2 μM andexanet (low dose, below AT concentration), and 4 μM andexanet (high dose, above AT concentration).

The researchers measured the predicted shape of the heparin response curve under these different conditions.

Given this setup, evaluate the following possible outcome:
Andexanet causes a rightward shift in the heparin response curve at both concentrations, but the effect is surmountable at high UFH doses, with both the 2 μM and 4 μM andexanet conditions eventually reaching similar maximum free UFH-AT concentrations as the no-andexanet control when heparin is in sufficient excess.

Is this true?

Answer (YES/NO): NO